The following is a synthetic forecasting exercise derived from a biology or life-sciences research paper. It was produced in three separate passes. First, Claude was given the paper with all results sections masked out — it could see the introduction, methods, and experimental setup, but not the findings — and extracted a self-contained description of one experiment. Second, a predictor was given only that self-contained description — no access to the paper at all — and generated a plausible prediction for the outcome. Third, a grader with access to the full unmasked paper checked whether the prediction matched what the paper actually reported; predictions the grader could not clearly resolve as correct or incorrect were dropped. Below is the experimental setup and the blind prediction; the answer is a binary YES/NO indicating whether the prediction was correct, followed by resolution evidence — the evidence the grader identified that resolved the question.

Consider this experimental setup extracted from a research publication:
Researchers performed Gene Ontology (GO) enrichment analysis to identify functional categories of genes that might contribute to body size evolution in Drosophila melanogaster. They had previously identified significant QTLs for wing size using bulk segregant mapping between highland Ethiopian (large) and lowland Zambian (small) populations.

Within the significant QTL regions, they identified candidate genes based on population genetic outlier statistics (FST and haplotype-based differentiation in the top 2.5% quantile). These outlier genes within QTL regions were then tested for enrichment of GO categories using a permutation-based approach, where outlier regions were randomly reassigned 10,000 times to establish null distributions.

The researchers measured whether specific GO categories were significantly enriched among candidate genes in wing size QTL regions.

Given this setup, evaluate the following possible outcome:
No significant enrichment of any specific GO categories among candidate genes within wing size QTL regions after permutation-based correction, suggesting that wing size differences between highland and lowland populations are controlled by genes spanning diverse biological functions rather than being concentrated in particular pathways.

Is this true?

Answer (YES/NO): NO